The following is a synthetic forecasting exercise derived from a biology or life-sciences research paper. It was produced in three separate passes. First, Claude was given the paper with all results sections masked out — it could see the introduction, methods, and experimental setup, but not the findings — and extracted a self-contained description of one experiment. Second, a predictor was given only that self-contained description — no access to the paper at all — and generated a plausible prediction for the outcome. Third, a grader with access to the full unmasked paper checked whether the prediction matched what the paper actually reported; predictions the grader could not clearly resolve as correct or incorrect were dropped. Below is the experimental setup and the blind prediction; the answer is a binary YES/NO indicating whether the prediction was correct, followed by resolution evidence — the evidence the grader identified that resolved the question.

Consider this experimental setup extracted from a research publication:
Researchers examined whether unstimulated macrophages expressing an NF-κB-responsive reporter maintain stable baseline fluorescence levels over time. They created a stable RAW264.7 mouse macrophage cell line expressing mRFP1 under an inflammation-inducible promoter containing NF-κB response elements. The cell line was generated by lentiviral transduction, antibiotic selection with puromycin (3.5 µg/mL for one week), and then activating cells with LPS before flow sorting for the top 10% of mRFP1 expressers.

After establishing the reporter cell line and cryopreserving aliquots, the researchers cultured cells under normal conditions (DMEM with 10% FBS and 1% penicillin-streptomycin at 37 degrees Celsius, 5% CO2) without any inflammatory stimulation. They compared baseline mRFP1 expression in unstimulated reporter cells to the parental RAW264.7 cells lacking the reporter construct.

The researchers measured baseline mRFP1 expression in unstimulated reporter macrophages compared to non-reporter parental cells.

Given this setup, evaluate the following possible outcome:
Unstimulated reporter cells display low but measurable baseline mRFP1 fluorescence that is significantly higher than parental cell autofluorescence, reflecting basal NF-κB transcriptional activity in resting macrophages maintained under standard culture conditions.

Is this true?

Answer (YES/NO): YES